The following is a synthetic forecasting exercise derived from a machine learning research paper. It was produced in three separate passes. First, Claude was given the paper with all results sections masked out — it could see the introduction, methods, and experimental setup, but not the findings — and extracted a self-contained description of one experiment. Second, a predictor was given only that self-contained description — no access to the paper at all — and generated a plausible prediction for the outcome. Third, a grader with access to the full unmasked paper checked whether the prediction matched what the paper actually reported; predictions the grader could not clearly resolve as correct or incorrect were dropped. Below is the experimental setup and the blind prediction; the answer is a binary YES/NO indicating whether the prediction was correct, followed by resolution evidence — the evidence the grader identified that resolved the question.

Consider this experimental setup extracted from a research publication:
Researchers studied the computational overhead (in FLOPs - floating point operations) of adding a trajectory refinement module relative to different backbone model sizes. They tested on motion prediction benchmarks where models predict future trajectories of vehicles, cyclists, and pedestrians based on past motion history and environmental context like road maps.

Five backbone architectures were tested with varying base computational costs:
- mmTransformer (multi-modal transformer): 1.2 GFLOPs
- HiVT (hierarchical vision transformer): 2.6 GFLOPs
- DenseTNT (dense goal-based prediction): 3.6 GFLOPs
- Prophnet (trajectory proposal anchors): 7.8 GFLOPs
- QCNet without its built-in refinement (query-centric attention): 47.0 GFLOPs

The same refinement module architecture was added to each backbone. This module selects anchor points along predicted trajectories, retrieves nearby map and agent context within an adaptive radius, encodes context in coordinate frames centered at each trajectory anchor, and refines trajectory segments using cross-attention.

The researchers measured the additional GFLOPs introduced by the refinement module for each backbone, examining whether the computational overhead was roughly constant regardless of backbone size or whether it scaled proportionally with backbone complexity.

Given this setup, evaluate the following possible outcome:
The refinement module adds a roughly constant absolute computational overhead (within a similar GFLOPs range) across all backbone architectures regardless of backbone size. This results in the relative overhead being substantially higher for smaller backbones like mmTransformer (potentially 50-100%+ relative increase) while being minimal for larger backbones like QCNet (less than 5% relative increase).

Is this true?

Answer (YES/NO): NO